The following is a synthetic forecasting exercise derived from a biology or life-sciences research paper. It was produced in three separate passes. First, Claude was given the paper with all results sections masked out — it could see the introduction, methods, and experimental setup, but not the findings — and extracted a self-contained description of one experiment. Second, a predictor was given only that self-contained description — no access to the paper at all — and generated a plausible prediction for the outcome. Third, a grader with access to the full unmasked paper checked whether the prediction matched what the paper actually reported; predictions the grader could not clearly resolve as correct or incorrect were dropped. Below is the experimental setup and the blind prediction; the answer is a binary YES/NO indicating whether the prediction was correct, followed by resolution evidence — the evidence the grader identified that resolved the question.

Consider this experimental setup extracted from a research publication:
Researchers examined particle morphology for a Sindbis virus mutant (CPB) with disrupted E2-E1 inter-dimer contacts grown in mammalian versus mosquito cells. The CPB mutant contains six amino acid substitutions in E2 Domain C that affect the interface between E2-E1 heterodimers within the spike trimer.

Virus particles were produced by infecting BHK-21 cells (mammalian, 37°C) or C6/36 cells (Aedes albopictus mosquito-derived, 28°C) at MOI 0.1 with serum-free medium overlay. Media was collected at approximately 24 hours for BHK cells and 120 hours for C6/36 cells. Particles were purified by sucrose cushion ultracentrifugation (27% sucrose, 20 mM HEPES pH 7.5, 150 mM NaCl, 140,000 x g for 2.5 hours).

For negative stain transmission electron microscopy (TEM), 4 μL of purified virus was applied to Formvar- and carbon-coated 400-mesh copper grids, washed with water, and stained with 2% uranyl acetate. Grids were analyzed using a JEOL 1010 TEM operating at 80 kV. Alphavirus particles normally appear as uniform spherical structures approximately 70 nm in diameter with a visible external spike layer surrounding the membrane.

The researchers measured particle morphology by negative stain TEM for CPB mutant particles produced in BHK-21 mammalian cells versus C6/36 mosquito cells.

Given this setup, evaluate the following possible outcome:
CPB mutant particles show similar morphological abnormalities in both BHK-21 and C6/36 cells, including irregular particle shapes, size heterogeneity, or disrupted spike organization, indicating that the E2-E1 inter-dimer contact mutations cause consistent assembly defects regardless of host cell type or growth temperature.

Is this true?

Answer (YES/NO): NO